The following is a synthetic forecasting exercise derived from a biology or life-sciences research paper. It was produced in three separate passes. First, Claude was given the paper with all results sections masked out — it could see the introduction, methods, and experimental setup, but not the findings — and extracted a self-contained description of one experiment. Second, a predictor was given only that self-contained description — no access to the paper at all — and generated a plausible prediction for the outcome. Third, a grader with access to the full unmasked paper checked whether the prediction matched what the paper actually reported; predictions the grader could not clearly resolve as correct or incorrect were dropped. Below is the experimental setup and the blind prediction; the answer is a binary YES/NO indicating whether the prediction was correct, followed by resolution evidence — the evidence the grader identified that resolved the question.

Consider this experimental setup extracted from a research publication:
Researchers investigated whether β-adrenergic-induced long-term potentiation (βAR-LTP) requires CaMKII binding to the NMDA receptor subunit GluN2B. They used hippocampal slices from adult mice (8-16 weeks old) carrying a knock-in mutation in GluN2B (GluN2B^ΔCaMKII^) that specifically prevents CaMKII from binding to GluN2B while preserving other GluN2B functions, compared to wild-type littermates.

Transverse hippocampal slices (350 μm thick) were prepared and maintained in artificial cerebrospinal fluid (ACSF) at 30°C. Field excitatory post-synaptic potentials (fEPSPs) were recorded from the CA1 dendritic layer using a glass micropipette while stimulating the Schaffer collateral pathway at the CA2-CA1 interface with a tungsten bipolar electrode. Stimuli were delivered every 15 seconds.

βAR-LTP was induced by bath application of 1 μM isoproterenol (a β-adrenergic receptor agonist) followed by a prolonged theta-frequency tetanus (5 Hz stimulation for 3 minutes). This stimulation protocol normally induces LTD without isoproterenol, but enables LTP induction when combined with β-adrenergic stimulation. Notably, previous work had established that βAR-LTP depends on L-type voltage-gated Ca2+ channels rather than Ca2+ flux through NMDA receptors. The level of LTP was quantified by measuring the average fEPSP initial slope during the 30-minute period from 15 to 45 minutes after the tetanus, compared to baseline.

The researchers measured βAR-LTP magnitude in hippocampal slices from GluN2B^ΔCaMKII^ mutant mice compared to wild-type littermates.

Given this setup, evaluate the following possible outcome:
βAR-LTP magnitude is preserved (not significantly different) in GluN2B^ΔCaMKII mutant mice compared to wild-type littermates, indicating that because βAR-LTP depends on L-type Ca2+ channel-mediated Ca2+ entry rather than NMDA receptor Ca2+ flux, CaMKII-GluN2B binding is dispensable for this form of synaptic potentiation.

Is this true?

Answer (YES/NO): NO